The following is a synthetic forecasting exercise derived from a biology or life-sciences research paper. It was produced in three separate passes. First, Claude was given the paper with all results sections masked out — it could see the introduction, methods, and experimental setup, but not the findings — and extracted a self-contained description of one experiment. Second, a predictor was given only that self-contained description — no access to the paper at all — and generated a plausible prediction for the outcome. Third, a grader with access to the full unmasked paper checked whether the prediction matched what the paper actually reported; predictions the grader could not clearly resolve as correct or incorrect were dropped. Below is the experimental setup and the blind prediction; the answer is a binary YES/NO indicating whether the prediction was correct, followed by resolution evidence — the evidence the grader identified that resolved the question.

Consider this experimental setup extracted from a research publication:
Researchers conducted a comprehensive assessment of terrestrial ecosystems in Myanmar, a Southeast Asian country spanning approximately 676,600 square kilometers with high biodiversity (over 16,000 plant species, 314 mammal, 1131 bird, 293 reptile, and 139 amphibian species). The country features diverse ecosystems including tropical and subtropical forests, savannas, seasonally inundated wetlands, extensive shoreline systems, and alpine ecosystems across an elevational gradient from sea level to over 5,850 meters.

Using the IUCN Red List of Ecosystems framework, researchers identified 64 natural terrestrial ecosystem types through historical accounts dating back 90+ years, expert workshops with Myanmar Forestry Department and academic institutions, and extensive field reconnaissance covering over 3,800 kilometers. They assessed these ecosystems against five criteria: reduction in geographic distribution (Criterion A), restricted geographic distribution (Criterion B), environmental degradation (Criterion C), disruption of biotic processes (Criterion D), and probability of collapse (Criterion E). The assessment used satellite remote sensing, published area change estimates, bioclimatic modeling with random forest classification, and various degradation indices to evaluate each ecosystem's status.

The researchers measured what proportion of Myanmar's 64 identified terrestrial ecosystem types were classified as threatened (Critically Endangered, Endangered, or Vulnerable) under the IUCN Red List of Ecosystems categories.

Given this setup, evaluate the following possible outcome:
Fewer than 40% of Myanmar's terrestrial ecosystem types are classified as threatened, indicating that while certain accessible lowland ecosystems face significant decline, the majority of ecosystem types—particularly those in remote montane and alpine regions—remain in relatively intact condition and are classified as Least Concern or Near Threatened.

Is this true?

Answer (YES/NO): NO